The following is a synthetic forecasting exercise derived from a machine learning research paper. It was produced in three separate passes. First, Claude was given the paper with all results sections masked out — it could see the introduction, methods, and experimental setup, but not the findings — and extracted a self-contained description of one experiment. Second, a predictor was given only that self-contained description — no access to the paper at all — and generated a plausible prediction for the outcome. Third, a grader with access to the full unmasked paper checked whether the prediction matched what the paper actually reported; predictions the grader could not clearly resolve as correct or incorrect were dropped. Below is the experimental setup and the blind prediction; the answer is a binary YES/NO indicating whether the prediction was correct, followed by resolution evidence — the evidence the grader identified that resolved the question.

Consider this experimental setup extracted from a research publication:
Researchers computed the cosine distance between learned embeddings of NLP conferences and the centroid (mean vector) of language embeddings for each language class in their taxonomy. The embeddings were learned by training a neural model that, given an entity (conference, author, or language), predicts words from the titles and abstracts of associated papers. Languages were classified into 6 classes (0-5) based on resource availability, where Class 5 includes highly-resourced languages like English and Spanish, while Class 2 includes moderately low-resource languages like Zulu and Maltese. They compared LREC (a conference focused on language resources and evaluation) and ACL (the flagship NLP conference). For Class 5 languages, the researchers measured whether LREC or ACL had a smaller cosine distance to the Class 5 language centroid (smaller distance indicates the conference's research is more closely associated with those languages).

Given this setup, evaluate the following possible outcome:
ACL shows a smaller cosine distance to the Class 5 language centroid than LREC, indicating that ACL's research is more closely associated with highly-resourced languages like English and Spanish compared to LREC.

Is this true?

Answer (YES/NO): YES